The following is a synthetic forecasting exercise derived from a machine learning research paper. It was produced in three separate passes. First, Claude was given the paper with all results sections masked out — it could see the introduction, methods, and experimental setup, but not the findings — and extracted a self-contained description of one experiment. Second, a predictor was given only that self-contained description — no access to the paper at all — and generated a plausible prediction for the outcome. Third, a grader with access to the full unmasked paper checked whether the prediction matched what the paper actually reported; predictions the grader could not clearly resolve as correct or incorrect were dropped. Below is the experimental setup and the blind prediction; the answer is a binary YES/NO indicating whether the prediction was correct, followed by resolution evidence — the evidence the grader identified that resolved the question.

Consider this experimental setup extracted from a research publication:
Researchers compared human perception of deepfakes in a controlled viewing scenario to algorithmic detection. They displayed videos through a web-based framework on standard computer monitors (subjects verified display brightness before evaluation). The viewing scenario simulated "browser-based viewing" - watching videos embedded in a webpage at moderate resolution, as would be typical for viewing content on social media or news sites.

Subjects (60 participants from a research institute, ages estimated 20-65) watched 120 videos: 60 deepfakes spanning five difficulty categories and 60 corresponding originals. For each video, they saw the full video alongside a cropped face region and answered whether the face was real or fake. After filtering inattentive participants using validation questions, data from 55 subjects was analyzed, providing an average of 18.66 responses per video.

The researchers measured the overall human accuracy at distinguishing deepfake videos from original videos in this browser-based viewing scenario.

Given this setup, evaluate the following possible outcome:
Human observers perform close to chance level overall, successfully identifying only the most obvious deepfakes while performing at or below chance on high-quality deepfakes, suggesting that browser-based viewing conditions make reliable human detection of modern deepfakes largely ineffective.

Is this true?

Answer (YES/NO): NO